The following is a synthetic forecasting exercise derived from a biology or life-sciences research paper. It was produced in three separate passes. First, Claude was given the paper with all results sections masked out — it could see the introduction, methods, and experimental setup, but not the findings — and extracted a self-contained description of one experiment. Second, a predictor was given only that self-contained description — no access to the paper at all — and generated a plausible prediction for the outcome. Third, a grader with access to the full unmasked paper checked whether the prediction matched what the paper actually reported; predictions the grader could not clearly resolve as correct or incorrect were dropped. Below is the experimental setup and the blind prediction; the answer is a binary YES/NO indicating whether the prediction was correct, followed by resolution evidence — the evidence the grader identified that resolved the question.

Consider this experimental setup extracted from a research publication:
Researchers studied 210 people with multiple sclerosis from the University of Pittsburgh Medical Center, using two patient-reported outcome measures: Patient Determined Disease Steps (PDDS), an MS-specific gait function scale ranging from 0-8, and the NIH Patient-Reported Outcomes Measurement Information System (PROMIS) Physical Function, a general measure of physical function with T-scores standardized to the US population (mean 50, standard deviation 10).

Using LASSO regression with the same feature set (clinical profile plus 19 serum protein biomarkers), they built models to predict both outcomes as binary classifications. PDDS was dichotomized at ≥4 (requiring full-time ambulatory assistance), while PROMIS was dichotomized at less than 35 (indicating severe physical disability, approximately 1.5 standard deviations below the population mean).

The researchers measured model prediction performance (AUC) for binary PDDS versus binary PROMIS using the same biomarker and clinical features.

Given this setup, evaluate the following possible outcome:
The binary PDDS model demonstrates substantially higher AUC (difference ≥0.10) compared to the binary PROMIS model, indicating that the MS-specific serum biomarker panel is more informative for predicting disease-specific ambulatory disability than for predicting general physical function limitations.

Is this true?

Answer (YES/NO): NO